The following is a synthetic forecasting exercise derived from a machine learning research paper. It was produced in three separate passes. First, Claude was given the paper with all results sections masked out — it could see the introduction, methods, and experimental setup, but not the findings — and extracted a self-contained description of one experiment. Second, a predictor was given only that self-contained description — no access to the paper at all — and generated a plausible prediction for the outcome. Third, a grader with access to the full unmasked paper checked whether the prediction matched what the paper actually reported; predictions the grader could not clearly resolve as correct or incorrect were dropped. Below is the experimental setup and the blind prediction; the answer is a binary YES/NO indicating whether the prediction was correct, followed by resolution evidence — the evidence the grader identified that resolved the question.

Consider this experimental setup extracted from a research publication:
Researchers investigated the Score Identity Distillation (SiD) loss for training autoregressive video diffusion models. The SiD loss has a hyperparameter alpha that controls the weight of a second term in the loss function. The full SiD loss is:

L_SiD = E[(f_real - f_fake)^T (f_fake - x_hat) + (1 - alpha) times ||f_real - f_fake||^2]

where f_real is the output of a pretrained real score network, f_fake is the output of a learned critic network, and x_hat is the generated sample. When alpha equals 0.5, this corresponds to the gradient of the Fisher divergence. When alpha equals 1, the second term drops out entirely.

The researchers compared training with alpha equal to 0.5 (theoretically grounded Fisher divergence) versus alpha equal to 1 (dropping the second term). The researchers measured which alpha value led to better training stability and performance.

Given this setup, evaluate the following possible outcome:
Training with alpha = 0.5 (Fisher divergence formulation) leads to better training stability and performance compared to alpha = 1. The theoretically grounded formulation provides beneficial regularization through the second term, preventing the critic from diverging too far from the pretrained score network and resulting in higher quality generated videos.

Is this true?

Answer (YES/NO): NO